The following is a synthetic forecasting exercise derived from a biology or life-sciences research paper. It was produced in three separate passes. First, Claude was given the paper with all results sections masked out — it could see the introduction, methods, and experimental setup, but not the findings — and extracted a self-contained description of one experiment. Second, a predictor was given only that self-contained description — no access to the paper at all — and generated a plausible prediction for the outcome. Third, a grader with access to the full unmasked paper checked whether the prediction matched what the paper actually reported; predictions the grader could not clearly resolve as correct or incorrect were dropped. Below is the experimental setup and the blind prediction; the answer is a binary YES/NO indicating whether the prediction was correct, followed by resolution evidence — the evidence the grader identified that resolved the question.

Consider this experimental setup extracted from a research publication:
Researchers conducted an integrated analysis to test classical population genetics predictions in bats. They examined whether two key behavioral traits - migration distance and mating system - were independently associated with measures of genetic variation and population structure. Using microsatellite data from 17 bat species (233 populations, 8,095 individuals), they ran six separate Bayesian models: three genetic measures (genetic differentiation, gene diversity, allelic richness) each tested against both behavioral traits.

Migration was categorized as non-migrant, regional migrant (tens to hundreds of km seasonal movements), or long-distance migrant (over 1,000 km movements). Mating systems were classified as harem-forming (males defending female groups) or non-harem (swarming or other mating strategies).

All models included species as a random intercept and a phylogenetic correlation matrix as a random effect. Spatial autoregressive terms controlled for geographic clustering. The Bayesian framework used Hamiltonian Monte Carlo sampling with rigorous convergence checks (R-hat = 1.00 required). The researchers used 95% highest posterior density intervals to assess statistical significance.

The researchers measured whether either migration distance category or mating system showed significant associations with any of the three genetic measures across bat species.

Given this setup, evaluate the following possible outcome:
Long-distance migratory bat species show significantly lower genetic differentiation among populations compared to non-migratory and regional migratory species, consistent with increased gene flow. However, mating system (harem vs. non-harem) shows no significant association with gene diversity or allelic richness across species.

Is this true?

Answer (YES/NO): NO